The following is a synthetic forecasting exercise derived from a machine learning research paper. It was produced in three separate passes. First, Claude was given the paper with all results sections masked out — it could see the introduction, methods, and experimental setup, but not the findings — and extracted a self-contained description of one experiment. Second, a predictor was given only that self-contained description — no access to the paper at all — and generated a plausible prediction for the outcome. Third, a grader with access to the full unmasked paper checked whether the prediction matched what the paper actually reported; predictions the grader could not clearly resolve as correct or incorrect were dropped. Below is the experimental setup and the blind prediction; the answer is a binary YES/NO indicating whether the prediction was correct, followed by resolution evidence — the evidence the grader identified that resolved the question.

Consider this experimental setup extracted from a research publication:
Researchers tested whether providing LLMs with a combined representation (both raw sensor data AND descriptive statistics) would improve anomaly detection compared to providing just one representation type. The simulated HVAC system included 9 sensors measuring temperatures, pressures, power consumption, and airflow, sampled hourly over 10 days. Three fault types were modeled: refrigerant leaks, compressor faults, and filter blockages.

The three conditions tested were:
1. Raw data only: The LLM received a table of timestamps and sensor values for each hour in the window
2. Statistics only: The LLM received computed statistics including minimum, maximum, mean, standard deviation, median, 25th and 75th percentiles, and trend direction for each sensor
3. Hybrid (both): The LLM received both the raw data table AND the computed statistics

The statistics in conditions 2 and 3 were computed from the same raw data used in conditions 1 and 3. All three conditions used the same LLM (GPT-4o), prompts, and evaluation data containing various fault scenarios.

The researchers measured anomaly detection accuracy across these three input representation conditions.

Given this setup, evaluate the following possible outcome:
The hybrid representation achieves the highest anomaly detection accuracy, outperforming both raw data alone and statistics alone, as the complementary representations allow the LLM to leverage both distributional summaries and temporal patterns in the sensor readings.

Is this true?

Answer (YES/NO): NO